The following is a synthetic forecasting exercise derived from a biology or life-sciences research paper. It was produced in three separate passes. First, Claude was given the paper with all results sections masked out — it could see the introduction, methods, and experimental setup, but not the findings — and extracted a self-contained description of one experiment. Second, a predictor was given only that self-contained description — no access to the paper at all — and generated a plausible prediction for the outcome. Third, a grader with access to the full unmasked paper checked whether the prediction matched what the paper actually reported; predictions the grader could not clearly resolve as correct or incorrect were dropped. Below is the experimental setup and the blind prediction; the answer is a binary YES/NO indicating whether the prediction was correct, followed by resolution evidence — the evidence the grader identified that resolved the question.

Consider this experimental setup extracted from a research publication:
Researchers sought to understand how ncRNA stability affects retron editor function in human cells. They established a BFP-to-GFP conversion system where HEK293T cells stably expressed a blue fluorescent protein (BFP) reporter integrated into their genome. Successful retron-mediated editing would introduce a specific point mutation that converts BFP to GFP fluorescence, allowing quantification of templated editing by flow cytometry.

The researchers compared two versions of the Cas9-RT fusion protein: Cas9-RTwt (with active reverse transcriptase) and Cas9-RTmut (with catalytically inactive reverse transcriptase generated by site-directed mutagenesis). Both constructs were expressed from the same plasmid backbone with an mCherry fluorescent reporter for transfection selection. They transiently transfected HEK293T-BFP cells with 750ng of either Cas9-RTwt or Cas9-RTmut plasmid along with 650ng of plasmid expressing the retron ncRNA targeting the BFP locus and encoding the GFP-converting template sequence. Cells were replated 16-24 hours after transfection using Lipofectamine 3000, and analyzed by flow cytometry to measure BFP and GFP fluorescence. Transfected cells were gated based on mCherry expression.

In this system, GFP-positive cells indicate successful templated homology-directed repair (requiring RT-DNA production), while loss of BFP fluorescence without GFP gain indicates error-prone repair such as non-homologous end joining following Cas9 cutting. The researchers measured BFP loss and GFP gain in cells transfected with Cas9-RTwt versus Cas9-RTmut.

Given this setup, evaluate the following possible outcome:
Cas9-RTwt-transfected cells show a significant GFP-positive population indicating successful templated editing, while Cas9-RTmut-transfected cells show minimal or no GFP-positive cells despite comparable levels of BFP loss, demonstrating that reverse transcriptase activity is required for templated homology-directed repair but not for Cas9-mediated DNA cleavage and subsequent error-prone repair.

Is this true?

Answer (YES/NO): NO